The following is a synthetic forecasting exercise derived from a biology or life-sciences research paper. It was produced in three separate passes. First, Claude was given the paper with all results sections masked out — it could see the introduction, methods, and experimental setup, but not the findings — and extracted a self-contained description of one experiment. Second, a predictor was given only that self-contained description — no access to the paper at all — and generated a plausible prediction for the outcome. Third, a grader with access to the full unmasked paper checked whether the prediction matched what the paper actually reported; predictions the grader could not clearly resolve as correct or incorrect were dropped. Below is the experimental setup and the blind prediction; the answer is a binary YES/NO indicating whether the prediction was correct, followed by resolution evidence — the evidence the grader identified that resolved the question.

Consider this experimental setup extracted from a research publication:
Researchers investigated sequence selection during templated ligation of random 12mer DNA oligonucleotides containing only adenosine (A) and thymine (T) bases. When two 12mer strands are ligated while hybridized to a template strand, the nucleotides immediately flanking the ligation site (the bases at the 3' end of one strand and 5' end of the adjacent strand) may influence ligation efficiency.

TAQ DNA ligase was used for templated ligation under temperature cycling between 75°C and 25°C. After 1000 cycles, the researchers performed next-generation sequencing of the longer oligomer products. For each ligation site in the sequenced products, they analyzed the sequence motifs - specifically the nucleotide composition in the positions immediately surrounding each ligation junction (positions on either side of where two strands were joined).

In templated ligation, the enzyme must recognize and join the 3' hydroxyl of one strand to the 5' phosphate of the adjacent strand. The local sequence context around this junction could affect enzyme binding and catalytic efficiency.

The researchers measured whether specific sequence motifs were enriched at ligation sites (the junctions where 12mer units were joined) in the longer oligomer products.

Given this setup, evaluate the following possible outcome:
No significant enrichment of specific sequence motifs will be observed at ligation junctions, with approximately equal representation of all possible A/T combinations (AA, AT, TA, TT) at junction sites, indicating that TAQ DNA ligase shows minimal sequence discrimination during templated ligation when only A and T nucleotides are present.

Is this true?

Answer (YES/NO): NO